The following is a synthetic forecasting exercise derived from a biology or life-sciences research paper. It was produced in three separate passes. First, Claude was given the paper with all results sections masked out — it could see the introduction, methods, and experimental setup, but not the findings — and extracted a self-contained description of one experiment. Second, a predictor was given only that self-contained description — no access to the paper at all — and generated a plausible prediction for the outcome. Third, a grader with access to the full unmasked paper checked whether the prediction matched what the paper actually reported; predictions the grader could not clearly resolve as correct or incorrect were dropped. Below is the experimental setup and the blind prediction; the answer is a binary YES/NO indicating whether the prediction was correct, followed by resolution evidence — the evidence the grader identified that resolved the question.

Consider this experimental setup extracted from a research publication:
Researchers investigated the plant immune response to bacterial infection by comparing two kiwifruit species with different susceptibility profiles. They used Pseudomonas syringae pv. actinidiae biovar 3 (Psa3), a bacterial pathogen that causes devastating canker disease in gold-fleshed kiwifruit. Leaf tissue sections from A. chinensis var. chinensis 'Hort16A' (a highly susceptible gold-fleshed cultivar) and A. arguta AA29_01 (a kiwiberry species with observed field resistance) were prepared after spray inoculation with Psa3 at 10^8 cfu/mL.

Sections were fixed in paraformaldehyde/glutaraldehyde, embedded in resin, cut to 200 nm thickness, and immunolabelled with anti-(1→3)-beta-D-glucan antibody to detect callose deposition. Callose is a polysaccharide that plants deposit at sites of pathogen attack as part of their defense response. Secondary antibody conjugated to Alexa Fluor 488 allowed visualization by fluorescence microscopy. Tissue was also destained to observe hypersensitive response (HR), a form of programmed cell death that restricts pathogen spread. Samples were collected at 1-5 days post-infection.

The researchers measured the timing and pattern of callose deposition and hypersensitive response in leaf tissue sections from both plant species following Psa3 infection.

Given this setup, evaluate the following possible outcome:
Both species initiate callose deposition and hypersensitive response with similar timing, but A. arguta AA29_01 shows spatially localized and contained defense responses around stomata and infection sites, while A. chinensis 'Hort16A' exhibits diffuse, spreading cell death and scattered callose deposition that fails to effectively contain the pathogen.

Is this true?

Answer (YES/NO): NO